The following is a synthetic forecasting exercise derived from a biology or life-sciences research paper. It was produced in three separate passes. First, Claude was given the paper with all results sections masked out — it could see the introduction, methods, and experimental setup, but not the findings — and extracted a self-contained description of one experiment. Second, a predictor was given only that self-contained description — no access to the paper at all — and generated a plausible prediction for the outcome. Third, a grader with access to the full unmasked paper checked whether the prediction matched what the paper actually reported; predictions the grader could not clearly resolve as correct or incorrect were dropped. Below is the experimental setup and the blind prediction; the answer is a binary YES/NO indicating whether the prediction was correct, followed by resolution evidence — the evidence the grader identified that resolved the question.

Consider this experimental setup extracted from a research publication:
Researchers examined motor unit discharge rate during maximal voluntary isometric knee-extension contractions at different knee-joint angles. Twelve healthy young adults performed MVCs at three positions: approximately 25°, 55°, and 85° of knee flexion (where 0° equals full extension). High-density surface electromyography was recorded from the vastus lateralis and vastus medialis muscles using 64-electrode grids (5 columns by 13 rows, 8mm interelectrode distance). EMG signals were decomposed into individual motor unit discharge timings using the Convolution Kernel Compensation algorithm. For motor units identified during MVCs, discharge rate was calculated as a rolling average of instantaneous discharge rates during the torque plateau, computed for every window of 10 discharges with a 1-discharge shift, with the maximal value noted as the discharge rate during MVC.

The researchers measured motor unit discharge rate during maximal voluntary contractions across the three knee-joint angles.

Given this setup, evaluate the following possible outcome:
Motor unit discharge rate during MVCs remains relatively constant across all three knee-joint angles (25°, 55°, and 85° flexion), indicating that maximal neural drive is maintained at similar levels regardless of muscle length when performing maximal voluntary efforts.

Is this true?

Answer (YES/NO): NO